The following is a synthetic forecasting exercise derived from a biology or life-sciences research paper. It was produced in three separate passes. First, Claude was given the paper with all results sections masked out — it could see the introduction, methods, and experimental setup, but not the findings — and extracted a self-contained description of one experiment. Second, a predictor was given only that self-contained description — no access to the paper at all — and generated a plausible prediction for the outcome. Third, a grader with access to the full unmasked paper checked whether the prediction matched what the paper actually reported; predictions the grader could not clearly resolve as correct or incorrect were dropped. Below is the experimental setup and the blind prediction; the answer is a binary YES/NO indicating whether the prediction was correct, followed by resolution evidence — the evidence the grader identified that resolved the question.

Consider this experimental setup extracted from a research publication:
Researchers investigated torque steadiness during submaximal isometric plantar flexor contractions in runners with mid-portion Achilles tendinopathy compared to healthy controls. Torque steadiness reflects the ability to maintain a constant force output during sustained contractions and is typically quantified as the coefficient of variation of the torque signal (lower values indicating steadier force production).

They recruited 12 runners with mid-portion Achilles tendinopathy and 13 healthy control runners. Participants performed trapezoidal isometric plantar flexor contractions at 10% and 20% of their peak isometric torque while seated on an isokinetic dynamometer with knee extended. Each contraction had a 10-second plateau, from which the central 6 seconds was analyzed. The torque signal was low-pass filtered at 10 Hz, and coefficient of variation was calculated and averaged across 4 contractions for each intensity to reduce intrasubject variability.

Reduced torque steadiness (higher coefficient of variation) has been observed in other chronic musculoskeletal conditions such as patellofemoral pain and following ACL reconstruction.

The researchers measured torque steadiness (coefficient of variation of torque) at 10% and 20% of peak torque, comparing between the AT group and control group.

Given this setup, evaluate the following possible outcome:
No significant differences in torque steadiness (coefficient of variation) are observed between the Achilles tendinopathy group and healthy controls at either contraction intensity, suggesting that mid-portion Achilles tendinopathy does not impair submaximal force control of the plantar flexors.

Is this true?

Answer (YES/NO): YES